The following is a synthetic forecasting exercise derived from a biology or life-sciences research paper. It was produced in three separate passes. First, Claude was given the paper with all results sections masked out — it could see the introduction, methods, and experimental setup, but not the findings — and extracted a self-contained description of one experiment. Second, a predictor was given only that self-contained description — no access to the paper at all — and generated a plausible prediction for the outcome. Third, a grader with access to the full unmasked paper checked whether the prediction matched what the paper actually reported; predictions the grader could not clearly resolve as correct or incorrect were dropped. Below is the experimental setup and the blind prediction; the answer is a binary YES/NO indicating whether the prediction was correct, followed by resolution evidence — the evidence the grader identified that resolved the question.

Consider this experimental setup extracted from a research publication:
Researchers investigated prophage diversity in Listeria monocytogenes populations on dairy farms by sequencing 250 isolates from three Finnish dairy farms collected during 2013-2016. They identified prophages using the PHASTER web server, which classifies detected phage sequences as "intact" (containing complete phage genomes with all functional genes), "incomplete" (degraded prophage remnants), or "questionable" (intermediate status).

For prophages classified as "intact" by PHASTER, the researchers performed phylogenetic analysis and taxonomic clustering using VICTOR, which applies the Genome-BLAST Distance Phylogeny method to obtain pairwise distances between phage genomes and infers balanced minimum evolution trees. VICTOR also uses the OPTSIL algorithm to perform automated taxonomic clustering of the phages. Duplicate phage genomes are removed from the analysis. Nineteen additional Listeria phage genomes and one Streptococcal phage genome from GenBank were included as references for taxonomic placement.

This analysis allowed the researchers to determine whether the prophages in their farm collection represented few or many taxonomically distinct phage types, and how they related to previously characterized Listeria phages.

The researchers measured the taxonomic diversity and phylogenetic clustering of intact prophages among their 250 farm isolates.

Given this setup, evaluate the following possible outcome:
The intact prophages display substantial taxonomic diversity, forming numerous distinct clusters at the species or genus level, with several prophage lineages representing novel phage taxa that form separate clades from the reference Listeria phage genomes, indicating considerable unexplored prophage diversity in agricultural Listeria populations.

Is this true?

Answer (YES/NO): NO